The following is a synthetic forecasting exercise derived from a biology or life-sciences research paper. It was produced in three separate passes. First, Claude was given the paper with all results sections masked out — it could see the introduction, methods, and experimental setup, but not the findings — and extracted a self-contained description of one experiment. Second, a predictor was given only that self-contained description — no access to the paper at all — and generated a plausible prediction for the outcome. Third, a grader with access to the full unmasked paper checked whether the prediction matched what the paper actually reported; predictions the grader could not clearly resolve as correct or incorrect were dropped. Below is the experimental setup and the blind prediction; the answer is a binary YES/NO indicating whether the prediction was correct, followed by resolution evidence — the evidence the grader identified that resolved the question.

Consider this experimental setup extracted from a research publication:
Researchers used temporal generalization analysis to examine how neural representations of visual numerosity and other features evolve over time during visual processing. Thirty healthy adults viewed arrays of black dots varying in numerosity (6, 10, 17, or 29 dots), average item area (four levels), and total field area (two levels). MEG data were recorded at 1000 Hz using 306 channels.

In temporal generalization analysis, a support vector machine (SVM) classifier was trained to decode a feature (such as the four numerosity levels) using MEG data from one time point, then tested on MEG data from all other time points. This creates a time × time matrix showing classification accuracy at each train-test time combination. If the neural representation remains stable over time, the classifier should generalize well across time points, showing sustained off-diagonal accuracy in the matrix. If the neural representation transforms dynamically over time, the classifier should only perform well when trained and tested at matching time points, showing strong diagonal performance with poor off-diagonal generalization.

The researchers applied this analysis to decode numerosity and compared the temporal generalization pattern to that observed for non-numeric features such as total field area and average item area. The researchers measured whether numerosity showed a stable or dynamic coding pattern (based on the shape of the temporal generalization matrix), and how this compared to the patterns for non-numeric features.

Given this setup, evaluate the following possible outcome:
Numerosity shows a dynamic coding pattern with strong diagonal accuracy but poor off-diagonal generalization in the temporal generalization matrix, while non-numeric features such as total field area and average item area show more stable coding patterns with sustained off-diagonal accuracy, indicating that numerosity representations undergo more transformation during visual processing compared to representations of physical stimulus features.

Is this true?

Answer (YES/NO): NO